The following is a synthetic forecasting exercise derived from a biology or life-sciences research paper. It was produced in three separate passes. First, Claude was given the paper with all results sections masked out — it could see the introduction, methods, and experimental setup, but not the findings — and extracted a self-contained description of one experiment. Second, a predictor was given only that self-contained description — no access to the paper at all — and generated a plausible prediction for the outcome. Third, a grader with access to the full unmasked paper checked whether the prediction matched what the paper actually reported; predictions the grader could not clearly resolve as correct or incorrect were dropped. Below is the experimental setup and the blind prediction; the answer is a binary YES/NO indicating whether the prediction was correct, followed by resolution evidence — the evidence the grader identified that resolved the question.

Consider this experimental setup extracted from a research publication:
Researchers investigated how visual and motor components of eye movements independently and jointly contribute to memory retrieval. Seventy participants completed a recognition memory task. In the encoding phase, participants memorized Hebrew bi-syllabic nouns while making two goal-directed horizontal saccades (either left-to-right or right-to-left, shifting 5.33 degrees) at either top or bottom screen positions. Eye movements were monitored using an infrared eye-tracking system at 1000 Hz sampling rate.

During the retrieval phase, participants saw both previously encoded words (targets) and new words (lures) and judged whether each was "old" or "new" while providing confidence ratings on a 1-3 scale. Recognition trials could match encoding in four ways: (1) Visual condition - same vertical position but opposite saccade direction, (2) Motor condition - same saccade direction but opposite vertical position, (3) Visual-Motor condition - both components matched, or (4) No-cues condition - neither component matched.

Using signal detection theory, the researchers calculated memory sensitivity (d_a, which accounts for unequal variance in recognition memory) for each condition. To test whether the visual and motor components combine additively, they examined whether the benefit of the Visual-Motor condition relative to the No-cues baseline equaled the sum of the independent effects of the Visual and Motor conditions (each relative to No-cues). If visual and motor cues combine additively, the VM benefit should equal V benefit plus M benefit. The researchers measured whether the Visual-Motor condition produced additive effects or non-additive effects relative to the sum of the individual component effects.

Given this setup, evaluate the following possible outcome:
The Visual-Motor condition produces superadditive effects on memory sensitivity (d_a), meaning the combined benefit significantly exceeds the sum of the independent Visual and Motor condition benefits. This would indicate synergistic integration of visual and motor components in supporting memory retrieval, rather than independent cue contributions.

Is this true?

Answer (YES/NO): NO